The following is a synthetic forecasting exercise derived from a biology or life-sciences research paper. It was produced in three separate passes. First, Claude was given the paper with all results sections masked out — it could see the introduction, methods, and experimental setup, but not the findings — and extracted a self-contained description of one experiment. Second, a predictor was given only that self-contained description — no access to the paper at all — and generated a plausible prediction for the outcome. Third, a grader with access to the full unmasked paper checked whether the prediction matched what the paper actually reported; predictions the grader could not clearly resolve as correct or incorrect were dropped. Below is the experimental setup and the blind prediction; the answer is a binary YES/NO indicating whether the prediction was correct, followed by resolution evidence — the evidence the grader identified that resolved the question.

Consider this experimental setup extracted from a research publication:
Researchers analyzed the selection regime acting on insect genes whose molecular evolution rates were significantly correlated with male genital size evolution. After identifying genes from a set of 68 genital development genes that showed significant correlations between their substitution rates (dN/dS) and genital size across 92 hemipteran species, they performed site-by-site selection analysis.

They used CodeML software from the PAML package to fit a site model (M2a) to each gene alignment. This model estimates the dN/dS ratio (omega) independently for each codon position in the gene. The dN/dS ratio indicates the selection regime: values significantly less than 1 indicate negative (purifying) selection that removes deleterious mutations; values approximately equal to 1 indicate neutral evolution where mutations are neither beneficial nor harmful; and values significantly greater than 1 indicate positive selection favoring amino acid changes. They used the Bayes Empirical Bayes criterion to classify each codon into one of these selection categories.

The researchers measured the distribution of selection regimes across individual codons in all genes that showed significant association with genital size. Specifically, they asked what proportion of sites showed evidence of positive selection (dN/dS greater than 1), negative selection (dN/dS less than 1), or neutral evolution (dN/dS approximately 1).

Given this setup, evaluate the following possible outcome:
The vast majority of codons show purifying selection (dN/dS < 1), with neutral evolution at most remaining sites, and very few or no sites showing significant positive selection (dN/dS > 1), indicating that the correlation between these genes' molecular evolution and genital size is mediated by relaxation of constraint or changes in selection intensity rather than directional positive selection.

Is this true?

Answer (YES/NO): YES